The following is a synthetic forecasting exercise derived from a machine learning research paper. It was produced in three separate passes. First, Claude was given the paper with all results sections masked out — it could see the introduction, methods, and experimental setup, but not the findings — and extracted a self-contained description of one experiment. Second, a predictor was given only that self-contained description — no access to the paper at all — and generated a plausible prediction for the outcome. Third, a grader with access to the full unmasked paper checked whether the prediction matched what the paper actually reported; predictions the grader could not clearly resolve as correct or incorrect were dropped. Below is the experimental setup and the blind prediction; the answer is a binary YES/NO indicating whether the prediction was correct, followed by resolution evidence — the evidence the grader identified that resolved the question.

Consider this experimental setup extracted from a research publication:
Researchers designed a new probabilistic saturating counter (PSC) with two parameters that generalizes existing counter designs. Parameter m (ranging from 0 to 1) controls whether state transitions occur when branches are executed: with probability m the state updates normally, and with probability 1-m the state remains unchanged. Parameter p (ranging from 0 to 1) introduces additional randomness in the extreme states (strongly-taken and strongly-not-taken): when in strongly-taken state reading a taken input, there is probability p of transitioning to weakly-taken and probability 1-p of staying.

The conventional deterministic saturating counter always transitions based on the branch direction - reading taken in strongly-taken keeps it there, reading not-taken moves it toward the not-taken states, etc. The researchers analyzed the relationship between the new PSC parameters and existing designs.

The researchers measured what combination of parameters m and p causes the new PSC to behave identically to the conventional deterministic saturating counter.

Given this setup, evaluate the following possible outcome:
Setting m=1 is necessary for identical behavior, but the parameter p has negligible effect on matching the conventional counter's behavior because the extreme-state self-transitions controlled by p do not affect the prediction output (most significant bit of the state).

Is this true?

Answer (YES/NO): NO